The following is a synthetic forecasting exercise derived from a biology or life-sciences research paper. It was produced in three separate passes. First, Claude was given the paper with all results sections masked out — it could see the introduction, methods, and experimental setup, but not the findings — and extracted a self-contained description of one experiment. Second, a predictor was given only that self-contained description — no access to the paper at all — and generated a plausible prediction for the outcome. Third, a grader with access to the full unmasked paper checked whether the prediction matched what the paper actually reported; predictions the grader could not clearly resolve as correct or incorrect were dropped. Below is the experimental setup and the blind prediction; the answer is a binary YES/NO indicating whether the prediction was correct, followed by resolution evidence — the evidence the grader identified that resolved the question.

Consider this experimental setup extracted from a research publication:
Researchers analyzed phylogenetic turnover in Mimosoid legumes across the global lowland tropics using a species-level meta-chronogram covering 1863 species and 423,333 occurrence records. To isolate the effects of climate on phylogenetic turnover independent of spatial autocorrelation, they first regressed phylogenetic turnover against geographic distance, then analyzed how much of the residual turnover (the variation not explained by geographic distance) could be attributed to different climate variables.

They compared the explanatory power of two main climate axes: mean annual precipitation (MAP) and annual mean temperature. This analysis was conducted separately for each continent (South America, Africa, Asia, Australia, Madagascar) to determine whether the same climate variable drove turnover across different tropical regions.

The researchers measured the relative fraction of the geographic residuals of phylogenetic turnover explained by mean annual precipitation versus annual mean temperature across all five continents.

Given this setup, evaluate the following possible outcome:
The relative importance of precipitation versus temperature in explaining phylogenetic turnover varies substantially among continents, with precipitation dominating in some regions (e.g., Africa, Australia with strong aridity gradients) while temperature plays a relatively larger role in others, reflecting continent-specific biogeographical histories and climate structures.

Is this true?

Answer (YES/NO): NO